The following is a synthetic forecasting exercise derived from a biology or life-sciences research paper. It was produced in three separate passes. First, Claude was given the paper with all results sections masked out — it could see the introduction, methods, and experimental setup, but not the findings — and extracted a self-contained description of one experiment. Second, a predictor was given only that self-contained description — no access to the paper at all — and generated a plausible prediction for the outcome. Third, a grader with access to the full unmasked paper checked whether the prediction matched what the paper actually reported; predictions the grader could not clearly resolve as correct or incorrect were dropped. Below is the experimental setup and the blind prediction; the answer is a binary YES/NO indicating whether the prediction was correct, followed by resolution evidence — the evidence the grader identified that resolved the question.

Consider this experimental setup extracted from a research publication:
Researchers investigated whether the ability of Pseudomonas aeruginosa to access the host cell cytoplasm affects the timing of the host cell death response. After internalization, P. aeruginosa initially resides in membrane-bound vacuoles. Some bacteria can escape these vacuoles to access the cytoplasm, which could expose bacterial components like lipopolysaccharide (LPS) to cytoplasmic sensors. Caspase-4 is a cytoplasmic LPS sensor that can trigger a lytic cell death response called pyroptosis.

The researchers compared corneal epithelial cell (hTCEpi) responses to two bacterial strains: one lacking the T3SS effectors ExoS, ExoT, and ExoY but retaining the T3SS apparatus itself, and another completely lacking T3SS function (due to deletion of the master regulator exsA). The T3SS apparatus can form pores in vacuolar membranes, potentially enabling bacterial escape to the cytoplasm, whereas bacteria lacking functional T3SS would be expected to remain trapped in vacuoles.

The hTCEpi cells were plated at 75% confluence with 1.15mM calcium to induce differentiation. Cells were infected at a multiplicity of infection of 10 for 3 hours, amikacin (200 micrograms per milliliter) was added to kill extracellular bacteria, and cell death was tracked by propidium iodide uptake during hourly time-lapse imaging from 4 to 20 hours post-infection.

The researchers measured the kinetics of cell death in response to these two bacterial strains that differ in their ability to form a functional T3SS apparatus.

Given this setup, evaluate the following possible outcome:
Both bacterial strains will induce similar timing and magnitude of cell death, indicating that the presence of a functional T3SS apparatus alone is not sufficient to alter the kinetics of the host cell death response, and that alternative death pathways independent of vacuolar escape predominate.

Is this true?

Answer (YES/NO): NO